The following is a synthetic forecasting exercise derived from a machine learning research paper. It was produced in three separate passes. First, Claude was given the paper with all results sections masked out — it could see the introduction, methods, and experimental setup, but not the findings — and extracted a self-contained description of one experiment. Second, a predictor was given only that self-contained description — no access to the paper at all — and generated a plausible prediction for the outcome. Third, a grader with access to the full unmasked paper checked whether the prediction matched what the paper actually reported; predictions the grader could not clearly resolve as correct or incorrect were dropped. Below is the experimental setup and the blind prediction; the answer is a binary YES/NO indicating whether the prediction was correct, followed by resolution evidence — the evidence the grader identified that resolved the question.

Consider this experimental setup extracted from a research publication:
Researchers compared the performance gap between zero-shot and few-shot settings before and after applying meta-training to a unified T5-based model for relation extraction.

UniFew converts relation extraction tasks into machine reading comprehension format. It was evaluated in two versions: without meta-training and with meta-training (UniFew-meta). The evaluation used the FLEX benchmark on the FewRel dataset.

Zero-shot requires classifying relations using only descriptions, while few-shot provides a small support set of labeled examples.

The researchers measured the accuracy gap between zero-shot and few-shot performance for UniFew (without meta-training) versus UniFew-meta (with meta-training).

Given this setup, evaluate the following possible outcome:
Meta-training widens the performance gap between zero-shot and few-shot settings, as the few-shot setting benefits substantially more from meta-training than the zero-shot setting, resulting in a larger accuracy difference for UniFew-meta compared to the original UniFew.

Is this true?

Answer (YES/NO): NO